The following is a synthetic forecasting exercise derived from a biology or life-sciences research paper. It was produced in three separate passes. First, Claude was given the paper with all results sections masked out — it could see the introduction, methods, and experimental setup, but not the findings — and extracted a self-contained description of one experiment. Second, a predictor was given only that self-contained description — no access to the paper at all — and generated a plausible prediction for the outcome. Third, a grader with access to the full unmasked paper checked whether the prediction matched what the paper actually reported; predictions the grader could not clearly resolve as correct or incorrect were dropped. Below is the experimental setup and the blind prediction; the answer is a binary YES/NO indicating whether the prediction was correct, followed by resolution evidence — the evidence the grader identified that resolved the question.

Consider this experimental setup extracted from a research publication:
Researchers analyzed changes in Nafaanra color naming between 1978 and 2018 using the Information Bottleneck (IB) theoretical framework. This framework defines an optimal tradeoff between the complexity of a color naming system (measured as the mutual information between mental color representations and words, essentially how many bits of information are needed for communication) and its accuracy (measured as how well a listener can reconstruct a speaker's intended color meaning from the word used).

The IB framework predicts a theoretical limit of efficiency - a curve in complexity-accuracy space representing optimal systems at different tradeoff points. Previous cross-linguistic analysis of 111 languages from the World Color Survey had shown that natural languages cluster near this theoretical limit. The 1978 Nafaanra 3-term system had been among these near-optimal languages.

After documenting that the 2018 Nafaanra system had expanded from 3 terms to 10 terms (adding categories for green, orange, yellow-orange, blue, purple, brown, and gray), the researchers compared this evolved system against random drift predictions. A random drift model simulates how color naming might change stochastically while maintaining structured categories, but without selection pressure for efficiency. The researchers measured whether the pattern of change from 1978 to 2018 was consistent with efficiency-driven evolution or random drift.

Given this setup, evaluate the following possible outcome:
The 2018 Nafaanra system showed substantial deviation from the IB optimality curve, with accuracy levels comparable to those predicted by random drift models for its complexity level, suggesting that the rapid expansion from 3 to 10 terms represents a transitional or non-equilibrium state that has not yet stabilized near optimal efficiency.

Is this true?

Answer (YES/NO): NO